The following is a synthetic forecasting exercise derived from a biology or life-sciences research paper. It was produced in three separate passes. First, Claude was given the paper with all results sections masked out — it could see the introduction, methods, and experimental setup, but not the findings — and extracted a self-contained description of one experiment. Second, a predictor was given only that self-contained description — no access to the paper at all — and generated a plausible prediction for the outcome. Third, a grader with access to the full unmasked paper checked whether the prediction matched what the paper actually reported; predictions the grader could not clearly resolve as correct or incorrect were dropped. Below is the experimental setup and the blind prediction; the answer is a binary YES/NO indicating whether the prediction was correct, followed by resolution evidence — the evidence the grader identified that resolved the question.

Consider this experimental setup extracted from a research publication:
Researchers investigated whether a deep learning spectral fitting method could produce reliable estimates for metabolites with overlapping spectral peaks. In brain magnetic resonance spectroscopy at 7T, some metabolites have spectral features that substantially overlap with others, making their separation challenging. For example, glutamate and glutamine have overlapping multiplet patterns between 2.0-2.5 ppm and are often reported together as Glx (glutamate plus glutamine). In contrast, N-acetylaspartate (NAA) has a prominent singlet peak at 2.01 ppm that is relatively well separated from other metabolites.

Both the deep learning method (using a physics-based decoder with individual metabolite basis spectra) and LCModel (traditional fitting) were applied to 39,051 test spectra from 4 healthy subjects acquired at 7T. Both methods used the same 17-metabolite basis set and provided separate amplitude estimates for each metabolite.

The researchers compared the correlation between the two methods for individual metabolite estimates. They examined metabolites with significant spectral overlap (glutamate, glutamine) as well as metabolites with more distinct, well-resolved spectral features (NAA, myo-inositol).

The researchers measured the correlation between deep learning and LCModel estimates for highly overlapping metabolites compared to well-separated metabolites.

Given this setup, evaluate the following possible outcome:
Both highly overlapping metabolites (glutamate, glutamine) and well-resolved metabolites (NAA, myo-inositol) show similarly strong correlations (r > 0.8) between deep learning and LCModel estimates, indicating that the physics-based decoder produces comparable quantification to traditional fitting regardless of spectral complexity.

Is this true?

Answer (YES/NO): NO